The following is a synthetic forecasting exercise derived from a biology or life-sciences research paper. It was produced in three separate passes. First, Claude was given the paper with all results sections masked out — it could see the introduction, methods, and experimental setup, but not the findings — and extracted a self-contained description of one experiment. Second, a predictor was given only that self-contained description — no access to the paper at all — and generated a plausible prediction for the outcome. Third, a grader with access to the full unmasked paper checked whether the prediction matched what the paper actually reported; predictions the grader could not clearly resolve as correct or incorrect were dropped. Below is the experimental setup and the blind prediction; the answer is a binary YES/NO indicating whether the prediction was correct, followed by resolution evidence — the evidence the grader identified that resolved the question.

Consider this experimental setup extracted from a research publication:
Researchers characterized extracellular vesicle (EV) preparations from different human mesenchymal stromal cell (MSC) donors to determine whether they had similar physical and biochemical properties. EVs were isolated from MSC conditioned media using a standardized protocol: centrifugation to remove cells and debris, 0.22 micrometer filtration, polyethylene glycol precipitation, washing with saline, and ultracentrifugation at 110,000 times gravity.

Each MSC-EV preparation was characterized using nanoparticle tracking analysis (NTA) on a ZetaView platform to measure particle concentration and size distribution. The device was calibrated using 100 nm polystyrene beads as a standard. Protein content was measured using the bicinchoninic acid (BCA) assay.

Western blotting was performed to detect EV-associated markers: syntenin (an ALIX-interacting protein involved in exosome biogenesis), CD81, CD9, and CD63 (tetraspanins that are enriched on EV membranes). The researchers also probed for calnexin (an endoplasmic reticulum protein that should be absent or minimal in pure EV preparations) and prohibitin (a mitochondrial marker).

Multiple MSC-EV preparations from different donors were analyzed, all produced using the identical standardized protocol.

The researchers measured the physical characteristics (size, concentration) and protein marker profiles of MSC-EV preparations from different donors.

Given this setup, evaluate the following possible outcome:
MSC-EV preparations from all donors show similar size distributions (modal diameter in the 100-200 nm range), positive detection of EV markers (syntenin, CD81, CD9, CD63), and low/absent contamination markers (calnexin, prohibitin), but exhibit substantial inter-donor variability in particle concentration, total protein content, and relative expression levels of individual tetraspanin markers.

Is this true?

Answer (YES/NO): NO